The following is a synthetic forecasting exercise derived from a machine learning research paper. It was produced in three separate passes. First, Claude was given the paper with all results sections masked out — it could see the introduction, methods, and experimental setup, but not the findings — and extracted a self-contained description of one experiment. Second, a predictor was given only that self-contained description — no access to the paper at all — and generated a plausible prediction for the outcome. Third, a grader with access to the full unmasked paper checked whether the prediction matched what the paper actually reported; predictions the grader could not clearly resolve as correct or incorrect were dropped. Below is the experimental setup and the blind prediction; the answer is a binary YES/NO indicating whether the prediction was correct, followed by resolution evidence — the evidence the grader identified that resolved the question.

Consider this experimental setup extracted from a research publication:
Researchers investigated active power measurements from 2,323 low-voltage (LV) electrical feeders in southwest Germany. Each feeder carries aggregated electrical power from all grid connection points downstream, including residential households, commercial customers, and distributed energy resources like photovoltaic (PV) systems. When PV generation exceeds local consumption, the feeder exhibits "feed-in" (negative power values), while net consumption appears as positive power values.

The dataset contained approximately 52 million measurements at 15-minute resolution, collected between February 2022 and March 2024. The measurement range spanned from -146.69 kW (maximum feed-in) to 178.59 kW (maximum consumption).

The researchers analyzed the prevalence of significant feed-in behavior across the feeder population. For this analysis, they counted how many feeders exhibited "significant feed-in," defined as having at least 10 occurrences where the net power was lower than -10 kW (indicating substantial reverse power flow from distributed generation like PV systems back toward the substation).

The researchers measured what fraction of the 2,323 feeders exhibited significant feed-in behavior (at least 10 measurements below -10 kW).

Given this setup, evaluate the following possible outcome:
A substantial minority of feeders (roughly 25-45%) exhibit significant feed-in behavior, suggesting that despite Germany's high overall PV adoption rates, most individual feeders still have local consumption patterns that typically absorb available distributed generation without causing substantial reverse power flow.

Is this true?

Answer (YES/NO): YES